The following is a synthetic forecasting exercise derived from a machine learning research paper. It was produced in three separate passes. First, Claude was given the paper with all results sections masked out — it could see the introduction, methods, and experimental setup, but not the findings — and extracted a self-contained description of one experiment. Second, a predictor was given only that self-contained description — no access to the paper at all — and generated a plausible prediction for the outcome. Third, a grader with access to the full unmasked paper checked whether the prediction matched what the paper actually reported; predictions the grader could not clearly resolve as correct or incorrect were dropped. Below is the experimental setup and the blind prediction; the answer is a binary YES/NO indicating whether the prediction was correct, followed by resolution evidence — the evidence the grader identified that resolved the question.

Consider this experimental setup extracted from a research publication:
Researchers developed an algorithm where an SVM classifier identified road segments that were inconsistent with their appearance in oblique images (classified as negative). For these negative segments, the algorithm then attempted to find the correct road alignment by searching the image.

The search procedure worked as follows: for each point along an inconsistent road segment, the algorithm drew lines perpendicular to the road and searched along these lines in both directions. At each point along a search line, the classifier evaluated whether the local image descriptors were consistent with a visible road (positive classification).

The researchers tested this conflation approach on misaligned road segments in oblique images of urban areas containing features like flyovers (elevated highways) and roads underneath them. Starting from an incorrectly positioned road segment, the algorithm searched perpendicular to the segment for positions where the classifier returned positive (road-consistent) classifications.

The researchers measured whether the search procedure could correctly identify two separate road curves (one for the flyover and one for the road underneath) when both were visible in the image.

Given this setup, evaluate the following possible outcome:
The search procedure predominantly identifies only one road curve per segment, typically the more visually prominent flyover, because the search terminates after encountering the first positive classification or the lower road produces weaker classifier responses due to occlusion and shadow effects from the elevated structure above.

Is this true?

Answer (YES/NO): NO